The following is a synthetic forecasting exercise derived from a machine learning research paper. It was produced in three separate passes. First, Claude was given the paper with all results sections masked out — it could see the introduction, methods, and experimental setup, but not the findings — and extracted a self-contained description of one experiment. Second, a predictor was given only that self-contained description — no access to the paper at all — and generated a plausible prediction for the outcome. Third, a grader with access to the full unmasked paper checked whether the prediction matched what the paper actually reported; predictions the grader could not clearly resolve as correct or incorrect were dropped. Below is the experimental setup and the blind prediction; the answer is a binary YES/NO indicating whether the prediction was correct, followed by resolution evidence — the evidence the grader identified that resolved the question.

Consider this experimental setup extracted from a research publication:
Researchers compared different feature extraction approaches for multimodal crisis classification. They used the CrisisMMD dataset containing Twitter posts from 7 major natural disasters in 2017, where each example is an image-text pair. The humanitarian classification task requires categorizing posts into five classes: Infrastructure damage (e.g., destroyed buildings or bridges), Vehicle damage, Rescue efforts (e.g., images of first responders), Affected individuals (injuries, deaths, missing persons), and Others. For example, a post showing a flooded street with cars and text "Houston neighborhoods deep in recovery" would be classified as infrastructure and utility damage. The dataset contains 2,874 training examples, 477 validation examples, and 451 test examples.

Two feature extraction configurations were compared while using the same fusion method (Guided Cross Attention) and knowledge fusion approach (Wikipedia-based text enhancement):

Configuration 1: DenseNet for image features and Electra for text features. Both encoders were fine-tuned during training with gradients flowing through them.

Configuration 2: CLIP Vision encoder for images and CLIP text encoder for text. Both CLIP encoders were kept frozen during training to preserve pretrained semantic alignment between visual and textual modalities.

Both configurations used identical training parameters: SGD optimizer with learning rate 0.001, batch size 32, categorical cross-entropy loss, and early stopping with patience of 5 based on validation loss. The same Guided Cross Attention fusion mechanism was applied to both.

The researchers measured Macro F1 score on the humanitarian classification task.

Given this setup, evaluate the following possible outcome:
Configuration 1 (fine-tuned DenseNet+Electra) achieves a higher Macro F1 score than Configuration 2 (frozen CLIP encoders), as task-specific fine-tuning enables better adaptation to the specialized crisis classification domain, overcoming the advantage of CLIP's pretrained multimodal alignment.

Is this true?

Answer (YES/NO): NO